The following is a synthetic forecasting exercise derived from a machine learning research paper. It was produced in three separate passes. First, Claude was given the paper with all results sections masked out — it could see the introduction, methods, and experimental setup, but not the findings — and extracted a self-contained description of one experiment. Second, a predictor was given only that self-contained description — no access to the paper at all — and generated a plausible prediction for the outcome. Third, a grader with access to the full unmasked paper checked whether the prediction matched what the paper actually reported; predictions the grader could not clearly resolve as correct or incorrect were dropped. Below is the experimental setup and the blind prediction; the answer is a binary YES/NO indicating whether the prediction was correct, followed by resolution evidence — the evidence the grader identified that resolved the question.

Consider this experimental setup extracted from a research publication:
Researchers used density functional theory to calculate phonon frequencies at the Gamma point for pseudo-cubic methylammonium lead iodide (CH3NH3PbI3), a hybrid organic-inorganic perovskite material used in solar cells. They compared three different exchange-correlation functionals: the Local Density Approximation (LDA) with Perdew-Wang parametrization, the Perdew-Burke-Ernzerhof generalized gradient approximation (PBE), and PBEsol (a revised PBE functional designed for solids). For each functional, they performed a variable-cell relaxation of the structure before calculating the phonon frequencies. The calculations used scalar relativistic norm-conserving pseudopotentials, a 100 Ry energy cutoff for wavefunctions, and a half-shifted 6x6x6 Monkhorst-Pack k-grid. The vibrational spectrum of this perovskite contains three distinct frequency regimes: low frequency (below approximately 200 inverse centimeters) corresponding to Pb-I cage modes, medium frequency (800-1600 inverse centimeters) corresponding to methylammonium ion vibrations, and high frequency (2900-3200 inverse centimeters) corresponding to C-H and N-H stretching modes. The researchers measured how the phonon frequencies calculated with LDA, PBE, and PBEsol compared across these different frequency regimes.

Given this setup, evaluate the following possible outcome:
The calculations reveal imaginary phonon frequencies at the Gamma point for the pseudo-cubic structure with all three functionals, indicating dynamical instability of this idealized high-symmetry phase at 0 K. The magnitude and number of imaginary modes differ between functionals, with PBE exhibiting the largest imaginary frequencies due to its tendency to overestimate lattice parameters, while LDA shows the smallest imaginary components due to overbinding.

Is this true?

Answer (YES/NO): NO